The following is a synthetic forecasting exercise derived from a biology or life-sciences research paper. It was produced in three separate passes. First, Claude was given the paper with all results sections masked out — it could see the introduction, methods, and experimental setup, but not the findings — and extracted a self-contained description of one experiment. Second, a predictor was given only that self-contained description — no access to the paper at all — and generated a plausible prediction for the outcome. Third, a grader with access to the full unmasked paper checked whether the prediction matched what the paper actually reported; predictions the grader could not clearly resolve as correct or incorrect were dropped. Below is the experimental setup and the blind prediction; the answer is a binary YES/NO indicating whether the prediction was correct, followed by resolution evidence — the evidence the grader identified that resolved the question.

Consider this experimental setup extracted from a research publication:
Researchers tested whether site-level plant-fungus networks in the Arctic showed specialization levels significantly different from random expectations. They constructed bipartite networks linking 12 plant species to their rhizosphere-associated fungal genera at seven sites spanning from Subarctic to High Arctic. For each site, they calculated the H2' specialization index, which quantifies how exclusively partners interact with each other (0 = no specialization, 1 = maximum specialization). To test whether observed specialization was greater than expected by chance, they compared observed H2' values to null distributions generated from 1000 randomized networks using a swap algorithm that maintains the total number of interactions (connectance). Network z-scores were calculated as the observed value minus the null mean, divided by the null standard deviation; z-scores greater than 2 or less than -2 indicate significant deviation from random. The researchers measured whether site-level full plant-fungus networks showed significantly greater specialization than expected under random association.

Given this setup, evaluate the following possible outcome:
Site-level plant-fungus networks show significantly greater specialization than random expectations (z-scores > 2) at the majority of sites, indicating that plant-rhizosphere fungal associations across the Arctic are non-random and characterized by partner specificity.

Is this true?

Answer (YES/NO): NO